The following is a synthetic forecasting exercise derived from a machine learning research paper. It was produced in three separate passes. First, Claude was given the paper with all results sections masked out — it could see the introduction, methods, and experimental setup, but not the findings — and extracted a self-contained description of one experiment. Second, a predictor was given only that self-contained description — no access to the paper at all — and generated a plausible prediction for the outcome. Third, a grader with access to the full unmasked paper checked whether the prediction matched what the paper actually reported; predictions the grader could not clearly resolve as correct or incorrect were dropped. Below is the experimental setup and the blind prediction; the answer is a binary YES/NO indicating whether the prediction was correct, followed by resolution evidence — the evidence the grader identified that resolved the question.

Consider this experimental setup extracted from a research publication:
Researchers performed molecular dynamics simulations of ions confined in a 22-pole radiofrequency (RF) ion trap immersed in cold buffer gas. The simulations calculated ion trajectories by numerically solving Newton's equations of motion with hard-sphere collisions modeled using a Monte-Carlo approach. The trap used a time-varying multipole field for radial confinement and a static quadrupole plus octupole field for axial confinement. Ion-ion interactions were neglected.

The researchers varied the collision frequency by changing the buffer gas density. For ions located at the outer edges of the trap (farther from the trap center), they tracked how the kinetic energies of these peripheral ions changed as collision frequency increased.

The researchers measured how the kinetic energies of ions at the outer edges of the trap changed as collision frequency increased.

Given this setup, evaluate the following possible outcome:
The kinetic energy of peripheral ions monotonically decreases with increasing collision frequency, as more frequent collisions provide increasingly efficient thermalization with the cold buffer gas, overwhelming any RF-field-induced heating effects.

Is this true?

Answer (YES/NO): NO